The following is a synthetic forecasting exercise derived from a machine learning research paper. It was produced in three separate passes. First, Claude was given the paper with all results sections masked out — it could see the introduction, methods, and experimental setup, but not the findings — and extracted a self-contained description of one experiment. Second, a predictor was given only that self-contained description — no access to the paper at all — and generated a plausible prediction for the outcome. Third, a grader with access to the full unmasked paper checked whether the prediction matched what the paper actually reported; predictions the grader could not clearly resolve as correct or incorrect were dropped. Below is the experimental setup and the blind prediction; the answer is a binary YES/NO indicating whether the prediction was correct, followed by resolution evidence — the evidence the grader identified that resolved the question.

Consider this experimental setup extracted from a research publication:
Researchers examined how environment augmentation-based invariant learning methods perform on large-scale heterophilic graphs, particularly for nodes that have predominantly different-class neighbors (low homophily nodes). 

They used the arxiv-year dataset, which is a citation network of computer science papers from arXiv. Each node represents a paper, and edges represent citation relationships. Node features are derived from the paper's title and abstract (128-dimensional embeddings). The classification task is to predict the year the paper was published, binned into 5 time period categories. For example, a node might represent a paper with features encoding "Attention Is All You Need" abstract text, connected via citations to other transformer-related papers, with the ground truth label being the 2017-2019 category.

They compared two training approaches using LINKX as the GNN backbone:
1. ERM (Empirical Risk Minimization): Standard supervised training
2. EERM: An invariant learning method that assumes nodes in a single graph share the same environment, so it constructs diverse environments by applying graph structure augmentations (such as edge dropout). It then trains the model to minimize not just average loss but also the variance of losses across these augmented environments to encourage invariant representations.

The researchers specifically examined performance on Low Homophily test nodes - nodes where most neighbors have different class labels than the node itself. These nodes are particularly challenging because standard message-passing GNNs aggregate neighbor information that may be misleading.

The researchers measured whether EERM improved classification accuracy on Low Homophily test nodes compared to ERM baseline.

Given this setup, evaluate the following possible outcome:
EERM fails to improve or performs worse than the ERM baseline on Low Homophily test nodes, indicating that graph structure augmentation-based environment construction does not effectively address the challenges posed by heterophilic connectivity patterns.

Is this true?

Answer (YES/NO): YES